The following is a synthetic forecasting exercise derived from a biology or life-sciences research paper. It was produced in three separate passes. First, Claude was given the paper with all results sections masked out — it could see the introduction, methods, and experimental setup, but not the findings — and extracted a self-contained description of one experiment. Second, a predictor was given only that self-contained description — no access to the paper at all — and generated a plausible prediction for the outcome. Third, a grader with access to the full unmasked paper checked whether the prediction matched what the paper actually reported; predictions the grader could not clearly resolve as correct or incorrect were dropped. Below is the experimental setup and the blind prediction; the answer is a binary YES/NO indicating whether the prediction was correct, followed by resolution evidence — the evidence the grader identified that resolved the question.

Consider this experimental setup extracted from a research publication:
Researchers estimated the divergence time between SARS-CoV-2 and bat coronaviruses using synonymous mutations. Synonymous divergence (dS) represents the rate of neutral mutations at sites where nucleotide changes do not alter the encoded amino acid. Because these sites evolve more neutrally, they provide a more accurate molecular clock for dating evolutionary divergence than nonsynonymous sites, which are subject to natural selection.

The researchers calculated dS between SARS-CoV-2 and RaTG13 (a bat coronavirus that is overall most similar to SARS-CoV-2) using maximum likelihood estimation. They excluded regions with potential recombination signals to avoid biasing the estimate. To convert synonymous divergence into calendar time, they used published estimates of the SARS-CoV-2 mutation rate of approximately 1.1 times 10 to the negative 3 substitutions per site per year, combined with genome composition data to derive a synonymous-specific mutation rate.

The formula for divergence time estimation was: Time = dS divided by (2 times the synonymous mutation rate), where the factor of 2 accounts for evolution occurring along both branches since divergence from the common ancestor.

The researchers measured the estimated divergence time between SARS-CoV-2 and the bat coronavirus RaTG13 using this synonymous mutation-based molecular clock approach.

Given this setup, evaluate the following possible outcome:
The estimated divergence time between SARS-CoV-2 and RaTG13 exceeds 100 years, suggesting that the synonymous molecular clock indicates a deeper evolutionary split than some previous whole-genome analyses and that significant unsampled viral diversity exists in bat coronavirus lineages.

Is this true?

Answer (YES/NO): NO